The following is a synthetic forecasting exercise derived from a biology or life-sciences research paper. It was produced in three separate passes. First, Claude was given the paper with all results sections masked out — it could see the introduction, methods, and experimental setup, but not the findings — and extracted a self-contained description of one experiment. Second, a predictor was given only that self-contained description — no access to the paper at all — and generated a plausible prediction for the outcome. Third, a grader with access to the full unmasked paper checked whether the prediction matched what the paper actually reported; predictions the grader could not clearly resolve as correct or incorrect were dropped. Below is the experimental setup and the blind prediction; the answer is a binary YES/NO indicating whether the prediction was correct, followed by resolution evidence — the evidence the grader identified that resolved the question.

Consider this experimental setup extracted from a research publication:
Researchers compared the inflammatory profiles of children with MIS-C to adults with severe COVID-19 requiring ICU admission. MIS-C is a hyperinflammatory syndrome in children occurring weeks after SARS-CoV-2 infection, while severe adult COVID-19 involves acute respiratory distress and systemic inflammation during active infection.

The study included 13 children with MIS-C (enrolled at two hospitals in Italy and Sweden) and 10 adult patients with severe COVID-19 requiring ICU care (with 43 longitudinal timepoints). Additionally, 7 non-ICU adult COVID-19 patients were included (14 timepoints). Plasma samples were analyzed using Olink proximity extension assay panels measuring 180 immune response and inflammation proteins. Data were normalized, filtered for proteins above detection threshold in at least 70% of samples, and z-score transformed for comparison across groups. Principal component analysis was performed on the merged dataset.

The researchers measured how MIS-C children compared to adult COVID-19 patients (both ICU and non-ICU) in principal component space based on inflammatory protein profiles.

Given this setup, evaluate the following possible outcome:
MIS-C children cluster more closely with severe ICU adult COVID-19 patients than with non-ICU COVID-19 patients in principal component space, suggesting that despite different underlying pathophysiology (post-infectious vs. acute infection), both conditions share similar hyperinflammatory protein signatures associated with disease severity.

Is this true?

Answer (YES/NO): NO